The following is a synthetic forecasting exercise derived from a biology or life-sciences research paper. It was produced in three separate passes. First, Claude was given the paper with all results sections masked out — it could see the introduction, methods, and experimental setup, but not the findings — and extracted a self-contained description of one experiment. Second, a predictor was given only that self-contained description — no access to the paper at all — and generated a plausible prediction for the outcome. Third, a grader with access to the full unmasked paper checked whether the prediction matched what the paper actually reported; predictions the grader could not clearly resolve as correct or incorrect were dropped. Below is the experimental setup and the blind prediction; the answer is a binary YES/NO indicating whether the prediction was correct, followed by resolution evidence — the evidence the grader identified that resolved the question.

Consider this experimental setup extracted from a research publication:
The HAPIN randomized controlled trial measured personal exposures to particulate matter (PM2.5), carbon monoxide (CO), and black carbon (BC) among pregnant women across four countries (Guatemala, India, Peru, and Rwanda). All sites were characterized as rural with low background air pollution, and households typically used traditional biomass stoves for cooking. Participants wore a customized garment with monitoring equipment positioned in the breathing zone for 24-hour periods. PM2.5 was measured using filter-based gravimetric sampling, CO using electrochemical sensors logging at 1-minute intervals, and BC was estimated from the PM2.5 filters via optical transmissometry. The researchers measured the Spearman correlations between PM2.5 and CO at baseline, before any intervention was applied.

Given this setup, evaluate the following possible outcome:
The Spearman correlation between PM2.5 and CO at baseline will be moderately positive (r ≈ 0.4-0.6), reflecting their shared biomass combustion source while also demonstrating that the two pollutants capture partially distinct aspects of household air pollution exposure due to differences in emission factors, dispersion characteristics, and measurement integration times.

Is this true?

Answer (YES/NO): YES